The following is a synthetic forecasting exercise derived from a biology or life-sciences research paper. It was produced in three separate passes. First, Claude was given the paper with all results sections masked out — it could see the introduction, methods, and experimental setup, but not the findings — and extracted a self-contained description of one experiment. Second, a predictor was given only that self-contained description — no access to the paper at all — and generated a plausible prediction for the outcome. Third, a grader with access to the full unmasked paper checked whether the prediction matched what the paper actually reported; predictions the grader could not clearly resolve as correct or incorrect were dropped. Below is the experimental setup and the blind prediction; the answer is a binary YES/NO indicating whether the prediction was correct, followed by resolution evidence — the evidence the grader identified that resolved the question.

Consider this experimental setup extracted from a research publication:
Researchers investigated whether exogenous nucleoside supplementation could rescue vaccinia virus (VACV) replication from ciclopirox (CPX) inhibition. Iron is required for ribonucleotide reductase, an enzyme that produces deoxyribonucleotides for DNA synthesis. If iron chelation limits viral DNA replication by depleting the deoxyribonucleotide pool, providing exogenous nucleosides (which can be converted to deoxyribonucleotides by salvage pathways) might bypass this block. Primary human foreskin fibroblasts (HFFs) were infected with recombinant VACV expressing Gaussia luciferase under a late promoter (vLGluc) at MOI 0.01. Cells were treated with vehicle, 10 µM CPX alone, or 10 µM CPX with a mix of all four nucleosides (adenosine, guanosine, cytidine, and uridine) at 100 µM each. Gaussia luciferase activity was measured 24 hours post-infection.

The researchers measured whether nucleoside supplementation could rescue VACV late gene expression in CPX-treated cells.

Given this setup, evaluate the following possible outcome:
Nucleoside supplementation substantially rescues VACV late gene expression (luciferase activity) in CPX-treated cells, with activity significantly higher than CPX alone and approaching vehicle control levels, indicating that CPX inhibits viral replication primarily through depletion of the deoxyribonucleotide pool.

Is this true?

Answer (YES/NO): NO